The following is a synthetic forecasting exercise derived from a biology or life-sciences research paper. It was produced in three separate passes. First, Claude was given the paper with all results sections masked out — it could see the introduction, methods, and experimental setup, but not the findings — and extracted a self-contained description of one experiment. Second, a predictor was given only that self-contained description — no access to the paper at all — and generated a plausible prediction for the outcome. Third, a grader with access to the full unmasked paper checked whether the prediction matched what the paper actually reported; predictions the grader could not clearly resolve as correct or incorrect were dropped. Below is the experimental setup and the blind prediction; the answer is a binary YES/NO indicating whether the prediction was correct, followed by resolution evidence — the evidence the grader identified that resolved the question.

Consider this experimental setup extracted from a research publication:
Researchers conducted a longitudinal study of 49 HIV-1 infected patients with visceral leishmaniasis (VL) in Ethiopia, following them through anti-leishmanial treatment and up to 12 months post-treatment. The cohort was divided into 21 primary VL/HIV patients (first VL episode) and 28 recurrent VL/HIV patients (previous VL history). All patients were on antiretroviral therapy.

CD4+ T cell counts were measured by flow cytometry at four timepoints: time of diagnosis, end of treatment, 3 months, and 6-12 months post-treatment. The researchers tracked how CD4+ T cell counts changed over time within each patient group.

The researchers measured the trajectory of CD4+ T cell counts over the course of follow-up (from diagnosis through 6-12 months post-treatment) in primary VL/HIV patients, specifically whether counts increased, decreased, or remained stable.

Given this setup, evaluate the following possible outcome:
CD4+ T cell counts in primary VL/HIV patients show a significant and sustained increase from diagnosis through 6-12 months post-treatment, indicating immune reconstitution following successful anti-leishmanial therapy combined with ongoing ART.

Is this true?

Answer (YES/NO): YES